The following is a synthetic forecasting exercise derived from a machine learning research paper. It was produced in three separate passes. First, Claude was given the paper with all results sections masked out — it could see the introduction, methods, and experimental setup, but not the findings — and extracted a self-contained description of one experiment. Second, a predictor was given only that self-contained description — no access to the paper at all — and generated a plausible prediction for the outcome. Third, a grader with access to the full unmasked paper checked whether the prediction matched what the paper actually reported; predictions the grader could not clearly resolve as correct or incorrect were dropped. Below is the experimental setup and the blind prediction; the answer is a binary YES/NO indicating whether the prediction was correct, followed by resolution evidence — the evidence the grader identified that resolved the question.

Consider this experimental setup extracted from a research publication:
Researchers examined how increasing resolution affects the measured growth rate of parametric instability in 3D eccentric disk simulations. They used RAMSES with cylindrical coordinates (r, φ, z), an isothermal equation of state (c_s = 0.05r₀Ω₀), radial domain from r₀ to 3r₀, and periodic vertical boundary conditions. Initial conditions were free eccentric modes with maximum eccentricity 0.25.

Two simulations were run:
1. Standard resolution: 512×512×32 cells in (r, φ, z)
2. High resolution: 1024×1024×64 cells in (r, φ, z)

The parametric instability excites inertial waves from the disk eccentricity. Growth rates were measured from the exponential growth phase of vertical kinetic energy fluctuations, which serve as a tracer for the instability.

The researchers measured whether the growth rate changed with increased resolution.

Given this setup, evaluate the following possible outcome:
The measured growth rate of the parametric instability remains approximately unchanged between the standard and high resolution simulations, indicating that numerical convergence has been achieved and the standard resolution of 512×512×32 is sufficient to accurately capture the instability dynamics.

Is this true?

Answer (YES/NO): NO